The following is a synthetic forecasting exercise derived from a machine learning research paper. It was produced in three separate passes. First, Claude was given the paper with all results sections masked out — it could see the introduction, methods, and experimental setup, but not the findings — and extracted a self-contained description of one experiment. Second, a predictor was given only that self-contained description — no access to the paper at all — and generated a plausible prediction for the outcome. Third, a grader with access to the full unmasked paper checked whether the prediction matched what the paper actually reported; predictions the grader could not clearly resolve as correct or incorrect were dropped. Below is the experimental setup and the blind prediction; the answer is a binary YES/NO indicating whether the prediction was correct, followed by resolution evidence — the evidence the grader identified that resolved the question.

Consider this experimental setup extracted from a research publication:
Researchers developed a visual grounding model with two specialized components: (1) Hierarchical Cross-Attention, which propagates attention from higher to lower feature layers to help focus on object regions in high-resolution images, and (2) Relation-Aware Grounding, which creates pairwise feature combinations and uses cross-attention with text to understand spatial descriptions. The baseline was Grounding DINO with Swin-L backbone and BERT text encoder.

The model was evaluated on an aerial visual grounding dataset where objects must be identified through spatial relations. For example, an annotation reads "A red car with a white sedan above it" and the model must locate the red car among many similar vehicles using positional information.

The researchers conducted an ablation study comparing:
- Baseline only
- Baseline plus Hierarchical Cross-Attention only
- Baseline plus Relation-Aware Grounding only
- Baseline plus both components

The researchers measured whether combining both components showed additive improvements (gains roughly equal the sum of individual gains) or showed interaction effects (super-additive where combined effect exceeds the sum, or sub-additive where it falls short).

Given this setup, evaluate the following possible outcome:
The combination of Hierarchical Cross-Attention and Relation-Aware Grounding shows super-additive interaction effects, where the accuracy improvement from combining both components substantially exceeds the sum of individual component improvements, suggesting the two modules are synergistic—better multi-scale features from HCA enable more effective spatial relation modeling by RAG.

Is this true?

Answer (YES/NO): YES